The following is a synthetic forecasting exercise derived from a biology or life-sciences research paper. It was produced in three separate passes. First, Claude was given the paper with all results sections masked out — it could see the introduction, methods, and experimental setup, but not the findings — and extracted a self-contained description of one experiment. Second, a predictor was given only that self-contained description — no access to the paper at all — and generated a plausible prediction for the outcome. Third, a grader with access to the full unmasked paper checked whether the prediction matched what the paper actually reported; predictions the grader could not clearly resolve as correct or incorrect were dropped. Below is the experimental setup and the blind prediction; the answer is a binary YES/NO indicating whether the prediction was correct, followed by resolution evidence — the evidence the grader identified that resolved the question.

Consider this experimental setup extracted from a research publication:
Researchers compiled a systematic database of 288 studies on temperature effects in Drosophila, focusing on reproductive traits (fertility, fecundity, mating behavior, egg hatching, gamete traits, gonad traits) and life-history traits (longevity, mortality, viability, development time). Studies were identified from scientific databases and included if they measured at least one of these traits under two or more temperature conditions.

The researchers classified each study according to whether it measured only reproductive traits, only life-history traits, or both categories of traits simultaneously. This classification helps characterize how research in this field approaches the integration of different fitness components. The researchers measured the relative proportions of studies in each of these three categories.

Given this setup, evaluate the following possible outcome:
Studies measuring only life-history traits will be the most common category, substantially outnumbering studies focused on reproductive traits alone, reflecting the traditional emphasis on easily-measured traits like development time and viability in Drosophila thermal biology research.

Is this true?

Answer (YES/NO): NO